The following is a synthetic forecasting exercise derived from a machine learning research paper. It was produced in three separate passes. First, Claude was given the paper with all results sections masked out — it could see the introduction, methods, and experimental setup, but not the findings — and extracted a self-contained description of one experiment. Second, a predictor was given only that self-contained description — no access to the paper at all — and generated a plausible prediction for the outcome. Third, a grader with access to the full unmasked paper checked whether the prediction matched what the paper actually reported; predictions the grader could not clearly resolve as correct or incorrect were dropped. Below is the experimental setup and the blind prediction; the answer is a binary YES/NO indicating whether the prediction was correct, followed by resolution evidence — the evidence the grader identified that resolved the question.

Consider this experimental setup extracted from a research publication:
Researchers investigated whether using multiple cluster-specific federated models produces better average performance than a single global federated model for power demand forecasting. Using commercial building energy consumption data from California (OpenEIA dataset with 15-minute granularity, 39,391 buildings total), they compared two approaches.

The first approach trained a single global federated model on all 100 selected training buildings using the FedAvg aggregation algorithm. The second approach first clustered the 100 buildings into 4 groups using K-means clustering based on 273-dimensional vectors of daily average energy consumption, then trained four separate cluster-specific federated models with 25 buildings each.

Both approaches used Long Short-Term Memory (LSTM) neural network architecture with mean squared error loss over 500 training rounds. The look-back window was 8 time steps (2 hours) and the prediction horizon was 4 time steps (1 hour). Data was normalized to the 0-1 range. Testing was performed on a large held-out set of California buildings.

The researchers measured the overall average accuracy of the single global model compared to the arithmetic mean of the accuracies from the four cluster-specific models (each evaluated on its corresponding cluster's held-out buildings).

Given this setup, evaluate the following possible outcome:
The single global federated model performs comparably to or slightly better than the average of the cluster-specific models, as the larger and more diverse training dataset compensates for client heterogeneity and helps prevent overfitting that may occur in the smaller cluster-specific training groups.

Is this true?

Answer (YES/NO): NO